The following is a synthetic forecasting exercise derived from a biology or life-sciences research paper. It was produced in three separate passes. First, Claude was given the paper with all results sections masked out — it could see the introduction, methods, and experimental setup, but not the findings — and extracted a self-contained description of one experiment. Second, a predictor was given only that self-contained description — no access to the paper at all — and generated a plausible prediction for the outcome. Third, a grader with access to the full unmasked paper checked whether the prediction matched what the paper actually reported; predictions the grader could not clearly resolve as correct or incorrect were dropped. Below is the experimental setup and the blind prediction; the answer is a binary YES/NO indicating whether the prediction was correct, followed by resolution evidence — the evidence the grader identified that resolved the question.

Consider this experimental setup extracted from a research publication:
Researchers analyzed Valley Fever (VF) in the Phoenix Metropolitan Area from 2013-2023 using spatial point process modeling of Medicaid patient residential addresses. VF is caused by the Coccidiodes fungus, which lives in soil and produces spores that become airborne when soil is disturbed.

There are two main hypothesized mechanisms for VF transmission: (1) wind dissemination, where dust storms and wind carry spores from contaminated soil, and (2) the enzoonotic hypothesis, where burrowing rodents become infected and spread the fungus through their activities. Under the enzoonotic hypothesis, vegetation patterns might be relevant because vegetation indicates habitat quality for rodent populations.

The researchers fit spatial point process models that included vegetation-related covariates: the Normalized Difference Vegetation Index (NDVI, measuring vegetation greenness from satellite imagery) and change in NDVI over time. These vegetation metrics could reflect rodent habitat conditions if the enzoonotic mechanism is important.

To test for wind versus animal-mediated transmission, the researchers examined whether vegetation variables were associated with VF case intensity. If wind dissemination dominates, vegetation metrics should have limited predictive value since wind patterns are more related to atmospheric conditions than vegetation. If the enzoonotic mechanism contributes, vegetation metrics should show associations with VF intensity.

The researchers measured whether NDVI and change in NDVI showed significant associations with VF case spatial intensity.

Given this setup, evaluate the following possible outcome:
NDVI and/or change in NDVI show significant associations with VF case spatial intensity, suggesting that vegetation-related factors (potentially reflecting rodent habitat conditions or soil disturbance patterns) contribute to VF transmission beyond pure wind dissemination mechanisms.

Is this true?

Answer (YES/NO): YES